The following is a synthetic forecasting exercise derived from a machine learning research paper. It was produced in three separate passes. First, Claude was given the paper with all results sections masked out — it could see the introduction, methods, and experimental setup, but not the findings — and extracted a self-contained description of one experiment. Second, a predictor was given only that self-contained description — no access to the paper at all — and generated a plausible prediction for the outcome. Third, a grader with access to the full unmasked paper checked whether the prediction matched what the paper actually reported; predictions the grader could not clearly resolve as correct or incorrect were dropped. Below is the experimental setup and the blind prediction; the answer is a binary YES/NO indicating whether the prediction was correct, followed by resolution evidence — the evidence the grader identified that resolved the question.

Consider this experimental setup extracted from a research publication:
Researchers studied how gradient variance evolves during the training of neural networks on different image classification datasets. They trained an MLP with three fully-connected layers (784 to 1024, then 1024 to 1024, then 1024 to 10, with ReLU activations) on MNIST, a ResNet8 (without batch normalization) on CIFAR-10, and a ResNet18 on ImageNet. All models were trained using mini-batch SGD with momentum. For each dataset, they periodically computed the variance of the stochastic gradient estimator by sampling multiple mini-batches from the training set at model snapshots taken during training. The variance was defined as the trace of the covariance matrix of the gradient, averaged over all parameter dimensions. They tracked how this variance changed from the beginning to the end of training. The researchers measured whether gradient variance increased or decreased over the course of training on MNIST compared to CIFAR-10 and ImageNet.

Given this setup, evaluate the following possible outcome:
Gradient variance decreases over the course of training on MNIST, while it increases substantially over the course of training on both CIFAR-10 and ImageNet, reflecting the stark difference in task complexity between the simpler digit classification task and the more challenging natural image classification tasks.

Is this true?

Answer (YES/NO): YES